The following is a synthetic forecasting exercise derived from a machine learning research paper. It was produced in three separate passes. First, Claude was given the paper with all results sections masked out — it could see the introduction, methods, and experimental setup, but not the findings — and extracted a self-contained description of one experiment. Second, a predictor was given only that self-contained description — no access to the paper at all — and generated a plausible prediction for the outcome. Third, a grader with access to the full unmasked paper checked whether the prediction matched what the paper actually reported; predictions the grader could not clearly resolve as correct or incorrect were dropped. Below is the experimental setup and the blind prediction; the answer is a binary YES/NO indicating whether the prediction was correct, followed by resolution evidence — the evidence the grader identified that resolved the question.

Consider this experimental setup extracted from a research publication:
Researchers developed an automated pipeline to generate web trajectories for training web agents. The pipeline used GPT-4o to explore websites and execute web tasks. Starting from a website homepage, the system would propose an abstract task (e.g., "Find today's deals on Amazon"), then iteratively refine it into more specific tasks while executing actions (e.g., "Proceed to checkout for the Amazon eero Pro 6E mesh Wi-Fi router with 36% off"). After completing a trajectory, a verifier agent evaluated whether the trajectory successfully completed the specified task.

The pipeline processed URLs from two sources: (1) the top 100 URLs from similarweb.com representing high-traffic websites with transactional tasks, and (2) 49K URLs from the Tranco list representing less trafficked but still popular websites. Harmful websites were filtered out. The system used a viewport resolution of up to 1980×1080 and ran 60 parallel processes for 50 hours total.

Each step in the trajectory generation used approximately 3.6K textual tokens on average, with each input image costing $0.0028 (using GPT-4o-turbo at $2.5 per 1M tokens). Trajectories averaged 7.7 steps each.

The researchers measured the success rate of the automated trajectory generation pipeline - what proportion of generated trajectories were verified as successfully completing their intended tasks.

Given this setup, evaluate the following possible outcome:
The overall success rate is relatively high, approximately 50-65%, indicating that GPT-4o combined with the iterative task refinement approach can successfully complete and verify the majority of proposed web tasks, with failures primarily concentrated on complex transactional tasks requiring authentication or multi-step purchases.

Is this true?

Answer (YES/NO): YES